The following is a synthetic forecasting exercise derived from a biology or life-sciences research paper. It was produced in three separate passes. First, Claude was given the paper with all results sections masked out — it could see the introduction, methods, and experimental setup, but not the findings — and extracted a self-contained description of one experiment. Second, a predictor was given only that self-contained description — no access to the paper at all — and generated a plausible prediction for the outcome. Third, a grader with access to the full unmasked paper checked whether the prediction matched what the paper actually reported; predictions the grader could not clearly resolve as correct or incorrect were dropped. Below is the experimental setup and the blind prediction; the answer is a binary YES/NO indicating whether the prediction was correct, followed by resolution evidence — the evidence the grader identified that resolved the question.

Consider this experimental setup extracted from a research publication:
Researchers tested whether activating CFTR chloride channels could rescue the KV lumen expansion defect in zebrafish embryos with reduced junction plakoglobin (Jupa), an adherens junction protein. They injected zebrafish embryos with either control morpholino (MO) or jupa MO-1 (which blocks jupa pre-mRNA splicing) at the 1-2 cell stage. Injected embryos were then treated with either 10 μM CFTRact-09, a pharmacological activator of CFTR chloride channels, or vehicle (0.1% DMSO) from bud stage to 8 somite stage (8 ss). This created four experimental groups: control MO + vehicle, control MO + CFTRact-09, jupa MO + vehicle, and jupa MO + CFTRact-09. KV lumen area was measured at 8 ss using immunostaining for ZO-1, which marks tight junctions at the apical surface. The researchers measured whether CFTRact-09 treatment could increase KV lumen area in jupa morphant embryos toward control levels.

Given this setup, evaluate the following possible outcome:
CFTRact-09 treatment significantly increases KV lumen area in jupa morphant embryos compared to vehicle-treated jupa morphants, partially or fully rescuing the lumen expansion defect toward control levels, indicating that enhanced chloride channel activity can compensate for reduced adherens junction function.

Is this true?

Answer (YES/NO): NO